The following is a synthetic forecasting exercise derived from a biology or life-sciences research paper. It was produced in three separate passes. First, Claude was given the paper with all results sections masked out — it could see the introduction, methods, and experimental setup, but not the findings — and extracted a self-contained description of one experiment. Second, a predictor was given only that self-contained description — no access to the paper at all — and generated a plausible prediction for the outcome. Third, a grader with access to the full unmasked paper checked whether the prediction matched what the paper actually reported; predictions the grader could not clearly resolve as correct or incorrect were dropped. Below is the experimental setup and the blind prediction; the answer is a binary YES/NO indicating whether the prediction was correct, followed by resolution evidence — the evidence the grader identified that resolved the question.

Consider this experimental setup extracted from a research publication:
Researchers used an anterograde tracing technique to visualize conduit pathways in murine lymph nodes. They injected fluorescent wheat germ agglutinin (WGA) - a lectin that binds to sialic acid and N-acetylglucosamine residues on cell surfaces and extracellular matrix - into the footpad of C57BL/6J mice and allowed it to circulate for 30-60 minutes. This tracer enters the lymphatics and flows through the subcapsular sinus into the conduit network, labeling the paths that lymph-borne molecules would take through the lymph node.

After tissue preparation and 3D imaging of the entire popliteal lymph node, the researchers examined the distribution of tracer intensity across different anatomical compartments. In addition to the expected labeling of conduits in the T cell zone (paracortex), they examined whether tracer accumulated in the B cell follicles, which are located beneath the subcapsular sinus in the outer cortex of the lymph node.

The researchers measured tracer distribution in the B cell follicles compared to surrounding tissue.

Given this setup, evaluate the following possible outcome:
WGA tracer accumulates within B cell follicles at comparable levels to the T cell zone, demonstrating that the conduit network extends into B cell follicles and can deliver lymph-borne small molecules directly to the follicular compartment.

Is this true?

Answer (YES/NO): NO